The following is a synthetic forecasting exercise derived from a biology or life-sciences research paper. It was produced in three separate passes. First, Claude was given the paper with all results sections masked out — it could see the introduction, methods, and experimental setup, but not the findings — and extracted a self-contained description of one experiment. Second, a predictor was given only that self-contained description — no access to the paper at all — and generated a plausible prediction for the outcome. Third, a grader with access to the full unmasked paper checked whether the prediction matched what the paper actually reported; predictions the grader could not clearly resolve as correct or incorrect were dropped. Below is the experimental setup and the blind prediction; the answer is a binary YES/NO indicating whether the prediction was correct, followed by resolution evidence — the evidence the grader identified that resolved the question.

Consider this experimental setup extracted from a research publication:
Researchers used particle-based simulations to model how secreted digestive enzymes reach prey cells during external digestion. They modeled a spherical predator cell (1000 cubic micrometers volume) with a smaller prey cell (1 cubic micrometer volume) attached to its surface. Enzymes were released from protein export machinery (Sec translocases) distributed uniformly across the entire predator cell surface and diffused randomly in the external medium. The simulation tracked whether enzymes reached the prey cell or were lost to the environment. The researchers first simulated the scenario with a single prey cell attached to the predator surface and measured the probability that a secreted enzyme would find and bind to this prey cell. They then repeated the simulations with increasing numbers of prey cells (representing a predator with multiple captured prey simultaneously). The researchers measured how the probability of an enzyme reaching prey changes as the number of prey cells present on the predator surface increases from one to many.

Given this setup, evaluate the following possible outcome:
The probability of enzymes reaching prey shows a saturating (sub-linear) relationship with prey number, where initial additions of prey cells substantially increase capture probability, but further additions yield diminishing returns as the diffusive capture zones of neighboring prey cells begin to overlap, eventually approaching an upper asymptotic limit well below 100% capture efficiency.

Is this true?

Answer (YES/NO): NO